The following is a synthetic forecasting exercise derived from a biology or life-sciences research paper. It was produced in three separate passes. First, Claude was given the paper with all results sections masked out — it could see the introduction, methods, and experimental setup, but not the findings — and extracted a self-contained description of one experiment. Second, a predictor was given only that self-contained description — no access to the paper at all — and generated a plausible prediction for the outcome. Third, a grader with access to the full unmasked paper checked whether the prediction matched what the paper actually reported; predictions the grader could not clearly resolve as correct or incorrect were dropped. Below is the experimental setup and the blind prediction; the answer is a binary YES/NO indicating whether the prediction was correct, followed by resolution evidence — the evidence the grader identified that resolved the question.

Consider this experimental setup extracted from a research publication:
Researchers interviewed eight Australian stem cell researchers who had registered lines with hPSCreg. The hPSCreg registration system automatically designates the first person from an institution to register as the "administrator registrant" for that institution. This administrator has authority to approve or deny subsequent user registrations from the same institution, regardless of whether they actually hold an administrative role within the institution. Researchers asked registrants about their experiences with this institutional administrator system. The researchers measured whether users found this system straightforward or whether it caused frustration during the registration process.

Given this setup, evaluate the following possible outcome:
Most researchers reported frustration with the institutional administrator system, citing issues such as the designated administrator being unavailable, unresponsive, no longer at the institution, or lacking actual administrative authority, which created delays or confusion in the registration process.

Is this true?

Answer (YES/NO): NO